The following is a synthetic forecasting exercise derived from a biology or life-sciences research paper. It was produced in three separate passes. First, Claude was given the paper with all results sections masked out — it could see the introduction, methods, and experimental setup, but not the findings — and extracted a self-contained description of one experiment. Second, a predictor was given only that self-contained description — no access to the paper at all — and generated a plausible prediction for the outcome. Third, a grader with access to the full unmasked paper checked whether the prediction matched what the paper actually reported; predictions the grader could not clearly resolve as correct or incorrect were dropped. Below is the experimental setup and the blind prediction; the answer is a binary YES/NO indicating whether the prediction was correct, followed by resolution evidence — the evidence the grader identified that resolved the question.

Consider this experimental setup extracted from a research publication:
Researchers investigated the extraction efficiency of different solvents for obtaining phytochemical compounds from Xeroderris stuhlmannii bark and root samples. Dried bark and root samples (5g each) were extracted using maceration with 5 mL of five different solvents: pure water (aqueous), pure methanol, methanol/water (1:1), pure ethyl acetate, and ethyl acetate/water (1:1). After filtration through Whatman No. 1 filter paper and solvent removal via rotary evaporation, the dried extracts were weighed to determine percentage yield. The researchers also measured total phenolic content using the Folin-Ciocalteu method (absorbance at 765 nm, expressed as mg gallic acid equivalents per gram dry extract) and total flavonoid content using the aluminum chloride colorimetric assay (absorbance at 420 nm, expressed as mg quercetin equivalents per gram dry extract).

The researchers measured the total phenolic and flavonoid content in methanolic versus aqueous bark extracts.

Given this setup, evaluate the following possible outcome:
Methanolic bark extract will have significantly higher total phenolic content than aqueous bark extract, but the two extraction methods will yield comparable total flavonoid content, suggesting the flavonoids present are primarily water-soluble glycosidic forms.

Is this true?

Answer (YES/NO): NO